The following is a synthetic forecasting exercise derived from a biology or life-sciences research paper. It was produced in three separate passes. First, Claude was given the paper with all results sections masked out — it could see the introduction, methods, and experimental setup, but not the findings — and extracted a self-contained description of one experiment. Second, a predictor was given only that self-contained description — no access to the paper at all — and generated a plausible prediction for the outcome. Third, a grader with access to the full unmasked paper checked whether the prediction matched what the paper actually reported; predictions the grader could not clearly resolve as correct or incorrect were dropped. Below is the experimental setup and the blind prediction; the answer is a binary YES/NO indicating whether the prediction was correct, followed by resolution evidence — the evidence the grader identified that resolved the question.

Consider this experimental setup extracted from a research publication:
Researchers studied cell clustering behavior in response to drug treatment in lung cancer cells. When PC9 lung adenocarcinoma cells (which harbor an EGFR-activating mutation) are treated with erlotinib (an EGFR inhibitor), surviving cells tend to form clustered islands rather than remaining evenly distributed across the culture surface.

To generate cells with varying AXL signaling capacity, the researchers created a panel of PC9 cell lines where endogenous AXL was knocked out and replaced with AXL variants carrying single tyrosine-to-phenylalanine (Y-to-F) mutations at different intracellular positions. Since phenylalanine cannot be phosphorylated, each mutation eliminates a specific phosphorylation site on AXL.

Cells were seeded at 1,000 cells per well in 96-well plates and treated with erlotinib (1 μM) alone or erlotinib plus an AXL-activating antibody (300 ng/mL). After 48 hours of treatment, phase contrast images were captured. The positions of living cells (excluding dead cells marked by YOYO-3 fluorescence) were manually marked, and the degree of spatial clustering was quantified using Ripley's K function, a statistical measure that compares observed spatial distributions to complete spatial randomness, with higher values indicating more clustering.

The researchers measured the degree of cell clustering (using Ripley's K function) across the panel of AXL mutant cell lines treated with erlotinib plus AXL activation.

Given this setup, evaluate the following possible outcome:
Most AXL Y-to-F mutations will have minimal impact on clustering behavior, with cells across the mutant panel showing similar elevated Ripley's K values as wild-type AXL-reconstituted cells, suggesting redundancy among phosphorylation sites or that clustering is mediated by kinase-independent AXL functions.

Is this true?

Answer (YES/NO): NO